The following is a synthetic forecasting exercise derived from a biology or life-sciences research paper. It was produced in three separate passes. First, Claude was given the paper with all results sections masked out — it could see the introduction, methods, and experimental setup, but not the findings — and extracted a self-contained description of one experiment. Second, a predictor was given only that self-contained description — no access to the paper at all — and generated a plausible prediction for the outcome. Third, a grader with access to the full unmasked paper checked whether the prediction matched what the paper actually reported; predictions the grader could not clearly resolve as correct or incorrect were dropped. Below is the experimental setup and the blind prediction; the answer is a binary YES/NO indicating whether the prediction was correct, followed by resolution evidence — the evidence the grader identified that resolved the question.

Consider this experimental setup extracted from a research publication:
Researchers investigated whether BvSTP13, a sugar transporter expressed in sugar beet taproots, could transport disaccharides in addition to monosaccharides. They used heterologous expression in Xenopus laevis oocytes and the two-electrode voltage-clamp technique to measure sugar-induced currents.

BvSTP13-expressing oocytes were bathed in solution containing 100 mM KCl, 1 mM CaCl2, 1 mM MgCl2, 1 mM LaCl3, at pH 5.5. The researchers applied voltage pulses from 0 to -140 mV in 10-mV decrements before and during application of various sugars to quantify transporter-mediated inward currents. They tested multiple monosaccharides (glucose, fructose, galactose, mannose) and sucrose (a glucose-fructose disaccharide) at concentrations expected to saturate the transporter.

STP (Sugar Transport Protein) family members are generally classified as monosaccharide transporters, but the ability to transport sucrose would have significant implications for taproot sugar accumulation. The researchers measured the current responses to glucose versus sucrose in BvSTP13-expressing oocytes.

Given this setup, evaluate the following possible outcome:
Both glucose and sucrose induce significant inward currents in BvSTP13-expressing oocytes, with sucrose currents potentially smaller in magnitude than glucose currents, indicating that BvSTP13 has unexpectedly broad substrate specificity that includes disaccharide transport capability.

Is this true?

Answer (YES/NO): YES